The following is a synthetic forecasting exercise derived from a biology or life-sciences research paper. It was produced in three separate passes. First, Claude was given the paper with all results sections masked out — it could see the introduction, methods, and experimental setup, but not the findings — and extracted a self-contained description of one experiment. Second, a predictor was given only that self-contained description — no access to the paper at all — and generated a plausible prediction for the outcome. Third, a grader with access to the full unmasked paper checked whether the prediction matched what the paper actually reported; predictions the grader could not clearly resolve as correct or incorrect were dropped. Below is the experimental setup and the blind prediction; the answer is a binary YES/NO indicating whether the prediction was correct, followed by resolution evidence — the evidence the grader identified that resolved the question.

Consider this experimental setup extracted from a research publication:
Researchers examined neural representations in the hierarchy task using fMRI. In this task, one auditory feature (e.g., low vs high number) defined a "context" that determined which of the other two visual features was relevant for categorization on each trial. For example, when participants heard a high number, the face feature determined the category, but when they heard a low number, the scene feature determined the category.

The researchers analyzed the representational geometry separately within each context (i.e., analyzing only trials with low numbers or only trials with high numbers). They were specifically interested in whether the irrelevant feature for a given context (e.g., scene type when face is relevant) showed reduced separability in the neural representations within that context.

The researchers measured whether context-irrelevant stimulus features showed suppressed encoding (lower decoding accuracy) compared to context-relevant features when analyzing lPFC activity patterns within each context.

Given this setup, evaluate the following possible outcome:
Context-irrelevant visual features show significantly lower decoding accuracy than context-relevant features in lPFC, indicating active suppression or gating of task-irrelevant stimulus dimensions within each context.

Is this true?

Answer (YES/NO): YES